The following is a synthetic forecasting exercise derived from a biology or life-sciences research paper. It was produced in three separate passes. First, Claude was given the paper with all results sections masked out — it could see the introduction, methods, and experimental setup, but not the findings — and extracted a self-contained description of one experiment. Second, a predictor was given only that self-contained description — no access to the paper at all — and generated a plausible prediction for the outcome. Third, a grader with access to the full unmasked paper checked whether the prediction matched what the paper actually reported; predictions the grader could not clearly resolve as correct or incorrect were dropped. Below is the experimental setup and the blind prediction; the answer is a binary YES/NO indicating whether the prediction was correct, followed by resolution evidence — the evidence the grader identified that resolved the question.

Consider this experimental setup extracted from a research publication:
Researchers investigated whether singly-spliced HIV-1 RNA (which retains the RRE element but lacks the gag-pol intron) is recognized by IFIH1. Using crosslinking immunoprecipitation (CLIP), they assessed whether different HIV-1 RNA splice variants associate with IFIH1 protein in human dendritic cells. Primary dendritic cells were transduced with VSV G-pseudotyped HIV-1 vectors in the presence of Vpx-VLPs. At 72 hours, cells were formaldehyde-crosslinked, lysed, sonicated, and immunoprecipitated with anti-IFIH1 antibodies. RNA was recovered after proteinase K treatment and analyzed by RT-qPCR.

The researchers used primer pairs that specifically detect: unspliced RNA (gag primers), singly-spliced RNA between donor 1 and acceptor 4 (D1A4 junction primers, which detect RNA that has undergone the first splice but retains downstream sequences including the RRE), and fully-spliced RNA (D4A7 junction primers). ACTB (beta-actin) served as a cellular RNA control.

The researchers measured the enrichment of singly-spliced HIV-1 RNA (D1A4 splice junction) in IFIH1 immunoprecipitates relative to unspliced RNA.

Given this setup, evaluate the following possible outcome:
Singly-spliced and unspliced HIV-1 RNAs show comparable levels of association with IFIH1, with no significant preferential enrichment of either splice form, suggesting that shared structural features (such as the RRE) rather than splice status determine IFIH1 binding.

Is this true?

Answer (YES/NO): NO